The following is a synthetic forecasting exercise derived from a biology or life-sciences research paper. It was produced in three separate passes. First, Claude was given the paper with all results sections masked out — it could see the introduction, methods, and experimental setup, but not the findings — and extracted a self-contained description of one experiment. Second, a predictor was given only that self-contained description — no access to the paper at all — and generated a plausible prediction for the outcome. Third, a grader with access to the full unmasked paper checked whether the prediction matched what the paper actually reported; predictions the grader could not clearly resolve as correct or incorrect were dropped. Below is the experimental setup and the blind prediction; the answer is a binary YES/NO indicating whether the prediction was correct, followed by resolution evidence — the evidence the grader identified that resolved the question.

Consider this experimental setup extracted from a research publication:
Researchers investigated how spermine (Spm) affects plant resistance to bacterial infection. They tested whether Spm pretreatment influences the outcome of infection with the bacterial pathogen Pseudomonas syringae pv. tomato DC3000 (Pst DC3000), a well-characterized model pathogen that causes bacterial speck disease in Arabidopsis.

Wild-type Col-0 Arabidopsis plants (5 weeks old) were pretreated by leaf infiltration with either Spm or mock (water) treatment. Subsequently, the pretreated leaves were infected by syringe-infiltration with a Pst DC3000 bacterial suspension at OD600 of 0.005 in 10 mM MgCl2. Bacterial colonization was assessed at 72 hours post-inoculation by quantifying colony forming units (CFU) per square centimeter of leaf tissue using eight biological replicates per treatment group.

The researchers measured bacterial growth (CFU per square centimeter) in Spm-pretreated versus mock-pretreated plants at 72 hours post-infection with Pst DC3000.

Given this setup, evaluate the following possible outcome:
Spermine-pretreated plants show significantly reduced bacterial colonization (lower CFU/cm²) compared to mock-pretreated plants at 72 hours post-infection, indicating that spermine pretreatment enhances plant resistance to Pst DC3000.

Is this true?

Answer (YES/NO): NO